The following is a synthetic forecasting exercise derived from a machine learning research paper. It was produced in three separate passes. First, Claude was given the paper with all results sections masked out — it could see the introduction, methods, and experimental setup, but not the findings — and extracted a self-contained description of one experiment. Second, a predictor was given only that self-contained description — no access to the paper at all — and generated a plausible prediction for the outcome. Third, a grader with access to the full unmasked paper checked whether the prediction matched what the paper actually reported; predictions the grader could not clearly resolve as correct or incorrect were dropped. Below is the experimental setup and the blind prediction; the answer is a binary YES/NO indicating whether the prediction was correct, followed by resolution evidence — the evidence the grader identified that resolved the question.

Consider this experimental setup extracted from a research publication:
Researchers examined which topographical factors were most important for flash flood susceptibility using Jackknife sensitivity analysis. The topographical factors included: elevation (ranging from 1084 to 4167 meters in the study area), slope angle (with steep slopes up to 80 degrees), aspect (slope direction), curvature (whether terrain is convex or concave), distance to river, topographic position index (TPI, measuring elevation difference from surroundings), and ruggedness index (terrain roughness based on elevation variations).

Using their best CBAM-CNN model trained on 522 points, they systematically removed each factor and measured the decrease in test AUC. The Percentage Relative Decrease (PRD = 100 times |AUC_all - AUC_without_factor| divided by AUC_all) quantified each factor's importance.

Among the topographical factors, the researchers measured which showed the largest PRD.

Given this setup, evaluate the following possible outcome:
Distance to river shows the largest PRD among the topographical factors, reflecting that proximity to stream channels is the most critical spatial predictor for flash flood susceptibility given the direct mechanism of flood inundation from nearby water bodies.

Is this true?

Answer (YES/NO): YES